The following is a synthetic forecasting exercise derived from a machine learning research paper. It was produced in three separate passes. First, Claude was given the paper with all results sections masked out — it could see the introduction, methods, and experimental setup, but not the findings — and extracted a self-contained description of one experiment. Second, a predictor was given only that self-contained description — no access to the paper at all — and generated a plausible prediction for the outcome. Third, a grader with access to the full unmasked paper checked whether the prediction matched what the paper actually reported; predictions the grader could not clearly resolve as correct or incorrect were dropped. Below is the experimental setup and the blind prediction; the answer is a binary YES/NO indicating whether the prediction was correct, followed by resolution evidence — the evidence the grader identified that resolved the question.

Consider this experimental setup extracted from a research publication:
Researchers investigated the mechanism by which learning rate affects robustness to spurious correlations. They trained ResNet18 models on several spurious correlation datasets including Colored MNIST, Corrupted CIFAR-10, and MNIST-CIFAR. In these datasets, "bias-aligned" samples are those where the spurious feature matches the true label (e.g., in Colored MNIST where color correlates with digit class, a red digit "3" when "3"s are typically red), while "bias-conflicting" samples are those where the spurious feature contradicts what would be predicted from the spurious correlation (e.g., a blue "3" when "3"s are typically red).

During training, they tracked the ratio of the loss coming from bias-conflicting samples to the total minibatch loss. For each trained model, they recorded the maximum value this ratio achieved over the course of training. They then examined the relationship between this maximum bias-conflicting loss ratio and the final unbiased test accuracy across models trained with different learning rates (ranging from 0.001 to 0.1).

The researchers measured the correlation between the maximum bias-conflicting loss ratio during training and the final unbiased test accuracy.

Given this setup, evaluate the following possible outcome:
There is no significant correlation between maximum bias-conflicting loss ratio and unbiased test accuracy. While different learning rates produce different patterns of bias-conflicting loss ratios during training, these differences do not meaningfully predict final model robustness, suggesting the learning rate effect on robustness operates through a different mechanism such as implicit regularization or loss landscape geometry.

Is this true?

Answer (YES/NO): NO